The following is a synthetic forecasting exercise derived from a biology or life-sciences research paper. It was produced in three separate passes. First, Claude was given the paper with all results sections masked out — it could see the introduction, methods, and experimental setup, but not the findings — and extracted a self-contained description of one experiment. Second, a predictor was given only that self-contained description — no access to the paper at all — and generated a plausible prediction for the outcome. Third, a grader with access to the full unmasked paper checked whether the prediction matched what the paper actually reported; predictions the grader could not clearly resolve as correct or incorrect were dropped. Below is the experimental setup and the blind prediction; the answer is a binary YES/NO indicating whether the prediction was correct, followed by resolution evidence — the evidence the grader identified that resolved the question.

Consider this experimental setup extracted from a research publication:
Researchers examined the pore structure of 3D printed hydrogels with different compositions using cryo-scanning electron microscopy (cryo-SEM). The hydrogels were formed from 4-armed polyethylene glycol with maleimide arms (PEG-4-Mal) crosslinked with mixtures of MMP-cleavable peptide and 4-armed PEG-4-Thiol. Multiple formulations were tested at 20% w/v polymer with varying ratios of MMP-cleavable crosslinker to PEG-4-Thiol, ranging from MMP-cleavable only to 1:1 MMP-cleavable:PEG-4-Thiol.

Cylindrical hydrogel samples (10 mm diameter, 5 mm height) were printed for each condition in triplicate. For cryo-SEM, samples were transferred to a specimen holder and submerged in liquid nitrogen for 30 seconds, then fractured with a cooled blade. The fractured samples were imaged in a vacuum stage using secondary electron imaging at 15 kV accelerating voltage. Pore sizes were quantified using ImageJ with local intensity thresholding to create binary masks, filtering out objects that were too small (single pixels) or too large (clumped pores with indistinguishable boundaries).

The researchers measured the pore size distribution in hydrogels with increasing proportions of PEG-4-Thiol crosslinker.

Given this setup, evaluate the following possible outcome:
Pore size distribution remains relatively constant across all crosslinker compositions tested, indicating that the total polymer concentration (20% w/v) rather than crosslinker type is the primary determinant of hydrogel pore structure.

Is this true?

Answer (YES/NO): YES